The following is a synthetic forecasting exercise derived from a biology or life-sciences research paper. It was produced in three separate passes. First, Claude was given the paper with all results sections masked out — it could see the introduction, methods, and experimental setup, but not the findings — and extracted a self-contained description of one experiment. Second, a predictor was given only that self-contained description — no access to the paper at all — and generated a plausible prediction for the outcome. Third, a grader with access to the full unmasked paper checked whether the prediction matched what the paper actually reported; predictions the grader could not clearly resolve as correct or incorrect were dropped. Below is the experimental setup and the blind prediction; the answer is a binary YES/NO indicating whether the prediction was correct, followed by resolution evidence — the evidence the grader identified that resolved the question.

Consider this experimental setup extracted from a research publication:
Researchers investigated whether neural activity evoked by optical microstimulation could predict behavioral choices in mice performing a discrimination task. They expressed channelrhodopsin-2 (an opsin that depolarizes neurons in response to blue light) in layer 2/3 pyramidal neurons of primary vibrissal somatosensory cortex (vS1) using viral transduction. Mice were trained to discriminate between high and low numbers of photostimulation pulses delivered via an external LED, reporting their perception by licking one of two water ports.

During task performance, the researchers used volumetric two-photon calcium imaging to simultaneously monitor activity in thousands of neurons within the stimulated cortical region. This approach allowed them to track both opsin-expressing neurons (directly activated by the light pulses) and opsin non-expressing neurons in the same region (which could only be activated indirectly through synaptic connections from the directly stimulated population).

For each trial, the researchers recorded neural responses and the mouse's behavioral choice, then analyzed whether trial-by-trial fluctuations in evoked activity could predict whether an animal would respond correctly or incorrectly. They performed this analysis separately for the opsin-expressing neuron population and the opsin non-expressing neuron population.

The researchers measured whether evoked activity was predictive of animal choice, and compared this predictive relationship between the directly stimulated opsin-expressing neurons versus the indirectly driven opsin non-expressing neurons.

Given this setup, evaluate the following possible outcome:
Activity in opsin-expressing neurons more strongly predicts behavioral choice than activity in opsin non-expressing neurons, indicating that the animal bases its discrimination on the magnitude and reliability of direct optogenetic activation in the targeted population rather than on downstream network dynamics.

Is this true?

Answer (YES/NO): NO